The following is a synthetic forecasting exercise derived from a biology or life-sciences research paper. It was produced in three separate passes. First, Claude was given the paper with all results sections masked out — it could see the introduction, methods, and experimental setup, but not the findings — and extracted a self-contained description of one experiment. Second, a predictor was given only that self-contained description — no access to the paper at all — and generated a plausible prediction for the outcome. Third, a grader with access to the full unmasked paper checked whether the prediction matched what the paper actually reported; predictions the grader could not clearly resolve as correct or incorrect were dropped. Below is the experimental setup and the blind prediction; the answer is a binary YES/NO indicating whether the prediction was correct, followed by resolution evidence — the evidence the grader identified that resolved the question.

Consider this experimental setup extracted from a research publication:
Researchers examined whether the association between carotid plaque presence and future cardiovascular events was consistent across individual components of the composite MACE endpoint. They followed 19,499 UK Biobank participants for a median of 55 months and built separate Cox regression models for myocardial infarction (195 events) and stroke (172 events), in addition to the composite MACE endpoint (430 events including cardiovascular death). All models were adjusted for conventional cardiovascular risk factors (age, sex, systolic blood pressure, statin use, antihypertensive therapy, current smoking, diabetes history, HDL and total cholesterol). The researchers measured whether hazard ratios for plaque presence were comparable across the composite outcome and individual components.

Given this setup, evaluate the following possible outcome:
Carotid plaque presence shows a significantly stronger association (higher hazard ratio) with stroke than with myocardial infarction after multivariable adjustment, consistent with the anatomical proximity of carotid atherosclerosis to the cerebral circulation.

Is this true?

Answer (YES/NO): NO